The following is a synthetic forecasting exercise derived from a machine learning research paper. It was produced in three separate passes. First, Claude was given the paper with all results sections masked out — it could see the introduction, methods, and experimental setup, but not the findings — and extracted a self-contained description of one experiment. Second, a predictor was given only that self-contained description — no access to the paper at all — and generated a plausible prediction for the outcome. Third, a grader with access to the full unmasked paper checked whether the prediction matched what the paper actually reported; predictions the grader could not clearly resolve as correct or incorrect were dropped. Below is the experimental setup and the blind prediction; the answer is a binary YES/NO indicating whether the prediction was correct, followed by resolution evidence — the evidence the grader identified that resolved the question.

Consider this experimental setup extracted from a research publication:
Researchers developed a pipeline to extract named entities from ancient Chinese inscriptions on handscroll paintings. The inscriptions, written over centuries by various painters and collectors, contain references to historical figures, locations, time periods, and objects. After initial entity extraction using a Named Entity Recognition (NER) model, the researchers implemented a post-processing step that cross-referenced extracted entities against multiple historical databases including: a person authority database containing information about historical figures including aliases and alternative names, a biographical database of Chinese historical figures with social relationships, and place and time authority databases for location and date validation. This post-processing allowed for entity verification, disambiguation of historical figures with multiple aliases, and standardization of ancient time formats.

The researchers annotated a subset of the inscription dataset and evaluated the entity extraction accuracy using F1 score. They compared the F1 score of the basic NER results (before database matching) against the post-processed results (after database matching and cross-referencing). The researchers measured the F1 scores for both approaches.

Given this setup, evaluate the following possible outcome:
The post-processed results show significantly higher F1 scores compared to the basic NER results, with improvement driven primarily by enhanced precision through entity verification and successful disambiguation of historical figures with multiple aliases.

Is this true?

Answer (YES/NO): NO